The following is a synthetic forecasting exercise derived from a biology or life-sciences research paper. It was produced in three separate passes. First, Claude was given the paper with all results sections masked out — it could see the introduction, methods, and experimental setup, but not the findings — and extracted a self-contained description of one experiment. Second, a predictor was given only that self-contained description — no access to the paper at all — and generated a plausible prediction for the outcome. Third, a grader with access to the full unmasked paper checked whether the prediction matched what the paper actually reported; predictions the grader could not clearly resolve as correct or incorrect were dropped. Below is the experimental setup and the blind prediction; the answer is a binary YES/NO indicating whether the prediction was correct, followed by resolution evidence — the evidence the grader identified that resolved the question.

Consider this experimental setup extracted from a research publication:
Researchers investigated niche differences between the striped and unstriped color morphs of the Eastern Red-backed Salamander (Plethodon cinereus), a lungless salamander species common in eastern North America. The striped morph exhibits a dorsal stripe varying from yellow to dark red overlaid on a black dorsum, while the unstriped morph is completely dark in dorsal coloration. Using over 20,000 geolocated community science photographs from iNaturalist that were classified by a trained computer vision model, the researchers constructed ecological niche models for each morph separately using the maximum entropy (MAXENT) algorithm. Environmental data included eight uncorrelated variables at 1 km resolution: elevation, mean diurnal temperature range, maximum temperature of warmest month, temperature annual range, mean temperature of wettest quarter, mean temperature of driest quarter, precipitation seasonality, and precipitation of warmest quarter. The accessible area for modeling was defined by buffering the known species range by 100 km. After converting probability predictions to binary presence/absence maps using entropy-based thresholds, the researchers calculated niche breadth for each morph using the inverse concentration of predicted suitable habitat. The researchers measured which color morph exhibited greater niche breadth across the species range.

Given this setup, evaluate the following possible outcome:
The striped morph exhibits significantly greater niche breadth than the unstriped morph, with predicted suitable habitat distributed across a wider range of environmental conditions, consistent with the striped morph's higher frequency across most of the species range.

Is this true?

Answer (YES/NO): YES